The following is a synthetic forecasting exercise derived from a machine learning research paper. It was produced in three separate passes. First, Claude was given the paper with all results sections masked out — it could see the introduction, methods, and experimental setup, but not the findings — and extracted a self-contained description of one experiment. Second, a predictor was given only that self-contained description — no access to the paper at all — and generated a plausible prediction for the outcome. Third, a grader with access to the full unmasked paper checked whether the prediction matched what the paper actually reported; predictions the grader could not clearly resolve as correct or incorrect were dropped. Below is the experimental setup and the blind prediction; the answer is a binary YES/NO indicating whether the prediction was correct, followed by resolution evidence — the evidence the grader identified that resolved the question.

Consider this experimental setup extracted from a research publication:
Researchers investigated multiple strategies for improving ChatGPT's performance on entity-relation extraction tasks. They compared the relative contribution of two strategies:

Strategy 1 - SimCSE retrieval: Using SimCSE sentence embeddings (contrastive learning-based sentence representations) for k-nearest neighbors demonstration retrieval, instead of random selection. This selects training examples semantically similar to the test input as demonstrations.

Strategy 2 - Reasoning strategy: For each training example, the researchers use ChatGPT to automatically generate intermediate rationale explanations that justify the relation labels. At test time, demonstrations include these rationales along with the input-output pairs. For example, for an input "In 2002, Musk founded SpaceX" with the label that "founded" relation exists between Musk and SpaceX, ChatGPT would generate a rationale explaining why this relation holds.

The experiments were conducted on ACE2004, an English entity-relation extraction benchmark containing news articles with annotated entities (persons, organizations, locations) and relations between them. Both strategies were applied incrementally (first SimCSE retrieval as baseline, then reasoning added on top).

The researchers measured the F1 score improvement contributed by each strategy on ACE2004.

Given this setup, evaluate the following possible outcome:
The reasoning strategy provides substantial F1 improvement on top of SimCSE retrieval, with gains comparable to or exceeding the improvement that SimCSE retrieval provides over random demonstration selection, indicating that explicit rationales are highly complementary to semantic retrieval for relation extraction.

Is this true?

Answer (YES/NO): NO